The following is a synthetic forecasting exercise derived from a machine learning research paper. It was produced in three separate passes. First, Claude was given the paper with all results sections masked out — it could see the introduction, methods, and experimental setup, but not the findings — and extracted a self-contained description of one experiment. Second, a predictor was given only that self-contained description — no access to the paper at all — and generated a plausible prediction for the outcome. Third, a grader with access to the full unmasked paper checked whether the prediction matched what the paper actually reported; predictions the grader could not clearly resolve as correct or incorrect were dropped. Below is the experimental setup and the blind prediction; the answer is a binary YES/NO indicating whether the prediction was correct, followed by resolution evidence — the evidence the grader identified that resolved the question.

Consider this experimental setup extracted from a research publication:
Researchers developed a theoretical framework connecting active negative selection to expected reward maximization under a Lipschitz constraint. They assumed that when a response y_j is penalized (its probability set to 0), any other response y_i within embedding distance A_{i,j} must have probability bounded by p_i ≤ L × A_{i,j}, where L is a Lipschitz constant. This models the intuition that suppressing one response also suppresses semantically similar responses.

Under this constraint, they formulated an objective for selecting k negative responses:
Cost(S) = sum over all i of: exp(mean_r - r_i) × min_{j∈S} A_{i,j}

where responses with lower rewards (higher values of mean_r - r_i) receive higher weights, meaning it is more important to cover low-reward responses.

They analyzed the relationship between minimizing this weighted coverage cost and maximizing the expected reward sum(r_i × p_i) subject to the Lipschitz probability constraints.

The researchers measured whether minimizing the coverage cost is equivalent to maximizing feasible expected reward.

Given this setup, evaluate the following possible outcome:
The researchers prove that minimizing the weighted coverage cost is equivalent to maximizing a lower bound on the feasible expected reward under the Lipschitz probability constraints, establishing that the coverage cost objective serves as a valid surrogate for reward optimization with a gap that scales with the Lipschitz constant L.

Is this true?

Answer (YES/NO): NO